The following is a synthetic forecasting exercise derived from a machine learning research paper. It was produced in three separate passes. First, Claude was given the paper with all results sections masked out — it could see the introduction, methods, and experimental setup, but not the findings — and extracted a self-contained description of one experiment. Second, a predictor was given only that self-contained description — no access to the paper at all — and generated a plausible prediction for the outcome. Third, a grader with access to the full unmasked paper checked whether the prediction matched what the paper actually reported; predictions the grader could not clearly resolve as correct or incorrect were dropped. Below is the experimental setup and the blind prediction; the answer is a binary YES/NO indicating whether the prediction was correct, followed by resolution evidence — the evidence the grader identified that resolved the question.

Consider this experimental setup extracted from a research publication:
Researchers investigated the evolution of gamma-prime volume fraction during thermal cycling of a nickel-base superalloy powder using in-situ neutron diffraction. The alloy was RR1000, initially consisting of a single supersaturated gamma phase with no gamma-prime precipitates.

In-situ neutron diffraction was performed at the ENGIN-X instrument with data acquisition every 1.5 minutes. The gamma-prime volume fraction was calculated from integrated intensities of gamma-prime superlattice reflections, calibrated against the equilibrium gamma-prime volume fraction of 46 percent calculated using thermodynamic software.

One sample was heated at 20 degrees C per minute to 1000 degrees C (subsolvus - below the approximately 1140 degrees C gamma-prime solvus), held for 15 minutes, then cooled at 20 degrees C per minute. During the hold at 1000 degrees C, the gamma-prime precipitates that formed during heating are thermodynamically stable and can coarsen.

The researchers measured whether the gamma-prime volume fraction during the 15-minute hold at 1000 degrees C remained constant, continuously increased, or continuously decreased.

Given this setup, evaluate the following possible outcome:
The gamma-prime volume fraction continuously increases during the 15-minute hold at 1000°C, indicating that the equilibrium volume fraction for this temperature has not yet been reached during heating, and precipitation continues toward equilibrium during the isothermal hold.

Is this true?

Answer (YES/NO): NO